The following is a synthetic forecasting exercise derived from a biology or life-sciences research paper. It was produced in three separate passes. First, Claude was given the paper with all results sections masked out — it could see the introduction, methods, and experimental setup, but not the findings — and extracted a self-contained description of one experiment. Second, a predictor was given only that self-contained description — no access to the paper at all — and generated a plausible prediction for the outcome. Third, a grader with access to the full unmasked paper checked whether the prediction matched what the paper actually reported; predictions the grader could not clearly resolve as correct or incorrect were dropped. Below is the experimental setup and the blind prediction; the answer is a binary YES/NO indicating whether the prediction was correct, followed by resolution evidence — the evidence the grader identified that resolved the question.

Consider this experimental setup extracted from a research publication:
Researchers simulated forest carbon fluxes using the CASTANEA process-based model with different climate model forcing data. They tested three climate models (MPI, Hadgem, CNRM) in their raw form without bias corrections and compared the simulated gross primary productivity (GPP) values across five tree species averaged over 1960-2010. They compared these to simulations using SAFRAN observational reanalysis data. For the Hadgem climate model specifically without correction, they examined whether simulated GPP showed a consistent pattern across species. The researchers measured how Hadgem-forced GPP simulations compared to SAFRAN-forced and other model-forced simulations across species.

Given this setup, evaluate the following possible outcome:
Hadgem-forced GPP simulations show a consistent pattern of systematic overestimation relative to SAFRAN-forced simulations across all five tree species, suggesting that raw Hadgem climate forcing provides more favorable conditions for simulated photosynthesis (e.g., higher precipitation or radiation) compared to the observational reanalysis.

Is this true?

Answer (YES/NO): NO